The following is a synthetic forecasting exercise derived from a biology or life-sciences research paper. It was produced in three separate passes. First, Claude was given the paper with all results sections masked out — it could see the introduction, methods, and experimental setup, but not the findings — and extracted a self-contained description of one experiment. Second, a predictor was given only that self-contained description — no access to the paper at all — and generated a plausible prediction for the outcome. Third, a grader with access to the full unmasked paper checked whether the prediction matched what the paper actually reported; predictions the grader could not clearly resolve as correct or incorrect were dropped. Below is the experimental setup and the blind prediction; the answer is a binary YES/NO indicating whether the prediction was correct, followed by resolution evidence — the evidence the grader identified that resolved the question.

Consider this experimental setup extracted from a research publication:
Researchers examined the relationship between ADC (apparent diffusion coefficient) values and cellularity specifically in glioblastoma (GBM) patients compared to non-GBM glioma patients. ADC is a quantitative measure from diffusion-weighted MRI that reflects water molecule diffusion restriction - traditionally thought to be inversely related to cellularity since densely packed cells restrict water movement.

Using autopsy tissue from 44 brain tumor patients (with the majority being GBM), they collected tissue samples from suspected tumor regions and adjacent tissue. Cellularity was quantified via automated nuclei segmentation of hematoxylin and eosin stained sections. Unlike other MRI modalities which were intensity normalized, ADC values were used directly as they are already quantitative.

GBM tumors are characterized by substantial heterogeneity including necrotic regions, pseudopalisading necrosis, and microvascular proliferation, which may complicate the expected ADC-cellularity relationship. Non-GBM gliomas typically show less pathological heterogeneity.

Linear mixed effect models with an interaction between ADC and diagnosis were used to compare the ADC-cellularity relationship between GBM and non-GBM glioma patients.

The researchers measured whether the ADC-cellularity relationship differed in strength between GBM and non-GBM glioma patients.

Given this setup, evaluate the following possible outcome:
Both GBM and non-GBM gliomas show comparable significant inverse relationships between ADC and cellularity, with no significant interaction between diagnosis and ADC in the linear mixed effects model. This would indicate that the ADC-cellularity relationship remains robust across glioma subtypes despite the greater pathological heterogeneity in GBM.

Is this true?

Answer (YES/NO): NO